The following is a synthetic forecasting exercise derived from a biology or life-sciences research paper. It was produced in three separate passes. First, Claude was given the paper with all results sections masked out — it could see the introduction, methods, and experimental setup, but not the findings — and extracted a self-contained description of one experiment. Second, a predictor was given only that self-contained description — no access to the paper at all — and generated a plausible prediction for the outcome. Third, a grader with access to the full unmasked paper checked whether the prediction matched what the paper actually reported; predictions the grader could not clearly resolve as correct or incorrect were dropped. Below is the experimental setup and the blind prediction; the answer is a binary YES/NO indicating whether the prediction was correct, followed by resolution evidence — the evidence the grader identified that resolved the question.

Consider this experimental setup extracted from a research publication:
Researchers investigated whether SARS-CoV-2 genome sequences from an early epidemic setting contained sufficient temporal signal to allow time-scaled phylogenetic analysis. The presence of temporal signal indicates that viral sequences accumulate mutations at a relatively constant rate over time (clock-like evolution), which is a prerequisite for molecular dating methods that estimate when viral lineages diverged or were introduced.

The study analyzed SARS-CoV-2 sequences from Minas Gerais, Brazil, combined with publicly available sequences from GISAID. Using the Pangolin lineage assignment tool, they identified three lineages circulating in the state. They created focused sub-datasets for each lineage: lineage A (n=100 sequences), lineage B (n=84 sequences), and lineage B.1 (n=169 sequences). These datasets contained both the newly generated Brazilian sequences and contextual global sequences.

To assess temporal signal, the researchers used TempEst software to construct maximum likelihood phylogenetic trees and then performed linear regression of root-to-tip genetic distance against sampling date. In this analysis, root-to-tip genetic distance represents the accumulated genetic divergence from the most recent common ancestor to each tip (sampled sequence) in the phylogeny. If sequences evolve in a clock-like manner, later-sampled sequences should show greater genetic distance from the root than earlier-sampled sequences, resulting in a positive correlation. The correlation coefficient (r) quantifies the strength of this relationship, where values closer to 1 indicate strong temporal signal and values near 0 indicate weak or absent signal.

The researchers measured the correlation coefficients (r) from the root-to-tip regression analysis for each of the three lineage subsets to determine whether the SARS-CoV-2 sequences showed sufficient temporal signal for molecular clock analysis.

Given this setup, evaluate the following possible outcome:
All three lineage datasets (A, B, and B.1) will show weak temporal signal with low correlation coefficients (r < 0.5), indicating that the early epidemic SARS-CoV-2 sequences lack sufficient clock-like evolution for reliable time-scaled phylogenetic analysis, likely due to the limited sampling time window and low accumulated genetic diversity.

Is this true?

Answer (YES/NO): NO